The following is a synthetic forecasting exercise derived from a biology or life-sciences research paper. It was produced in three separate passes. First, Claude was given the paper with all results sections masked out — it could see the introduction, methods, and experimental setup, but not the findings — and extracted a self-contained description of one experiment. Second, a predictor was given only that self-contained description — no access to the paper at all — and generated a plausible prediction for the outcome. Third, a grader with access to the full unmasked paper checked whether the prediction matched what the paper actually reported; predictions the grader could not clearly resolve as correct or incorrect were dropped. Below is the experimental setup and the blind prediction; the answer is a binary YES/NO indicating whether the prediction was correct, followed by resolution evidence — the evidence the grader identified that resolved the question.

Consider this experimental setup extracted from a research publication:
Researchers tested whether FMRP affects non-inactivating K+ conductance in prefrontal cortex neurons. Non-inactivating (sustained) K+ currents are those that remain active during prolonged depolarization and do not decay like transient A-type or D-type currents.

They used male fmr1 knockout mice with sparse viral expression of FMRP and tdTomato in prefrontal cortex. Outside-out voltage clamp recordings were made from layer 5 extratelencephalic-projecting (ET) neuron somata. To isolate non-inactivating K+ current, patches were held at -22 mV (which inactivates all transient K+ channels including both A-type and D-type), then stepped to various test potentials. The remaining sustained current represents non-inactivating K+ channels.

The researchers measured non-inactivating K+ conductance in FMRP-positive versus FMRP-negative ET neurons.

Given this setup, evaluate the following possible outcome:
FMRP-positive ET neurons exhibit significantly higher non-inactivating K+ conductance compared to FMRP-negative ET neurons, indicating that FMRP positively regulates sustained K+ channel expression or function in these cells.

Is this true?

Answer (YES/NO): NO